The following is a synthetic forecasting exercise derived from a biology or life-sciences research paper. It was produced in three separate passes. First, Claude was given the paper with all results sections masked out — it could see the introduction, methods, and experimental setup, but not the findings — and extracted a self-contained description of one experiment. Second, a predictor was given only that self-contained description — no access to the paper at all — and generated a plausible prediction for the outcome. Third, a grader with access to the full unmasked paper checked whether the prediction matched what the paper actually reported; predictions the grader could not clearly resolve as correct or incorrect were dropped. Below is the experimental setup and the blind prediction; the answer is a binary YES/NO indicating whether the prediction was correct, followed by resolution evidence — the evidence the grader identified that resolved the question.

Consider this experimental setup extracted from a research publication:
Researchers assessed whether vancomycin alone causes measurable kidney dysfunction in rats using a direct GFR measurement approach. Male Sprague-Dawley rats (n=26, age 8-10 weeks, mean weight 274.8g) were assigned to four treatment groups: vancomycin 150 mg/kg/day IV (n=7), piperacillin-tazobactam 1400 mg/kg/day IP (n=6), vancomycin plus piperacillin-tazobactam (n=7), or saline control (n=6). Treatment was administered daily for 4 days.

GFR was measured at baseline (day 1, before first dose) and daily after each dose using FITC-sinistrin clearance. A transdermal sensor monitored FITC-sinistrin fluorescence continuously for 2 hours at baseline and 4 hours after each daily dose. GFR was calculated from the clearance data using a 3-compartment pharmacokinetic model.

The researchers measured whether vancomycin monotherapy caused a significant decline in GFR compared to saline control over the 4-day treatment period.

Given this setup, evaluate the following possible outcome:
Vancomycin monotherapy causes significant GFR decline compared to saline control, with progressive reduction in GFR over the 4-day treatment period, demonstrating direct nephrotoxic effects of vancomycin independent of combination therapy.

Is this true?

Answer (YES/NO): YES